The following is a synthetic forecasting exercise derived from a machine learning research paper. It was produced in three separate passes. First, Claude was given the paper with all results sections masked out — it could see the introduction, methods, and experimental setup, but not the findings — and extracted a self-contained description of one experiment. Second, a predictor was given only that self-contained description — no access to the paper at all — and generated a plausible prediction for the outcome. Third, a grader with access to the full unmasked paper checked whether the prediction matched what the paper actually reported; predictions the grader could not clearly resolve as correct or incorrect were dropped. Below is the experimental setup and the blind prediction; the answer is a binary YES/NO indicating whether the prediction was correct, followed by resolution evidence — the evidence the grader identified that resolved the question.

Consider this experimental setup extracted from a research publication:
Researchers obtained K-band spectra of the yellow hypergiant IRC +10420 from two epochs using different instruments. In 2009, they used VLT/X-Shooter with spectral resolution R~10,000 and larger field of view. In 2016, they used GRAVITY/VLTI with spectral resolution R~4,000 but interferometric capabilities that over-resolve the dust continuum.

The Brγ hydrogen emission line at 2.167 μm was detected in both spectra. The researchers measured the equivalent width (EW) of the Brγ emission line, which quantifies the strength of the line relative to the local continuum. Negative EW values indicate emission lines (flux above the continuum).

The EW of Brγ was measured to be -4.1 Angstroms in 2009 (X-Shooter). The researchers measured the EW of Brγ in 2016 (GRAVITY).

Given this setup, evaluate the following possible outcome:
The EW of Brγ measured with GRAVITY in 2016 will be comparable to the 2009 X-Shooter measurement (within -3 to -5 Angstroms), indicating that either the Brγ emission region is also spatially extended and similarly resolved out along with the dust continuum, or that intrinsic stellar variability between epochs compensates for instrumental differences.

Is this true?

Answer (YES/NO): YES